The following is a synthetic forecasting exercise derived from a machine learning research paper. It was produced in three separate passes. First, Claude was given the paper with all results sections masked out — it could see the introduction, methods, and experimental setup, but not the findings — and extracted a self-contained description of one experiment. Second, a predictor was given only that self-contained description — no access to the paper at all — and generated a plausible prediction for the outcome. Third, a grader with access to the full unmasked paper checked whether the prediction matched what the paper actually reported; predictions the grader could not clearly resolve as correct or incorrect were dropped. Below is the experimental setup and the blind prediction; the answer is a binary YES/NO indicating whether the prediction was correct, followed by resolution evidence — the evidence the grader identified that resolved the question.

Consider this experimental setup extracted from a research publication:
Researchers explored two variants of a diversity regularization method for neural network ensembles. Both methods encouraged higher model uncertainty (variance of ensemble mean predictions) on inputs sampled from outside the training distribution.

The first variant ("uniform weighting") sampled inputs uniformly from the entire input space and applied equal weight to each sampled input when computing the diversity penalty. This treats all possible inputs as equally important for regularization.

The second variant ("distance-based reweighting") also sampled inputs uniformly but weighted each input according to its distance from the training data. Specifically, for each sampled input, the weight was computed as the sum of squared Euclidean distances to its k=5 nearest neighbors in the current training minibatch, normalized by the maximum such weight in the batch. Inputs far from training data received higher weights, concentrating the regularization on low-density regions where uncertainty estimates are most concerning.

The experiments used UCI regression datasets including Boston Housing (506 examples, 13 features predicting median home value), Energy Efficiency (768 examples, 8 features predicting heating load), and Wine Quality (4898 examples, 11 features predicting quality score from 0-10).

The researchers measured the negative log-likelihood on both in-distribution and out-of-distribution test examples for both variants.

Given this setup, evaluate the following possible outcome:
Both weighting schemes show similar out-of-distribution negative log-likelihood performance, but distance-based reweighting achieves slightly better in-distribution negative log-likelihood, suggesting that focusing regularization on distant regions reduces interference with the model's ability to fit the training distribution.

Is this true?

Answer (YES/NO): NO